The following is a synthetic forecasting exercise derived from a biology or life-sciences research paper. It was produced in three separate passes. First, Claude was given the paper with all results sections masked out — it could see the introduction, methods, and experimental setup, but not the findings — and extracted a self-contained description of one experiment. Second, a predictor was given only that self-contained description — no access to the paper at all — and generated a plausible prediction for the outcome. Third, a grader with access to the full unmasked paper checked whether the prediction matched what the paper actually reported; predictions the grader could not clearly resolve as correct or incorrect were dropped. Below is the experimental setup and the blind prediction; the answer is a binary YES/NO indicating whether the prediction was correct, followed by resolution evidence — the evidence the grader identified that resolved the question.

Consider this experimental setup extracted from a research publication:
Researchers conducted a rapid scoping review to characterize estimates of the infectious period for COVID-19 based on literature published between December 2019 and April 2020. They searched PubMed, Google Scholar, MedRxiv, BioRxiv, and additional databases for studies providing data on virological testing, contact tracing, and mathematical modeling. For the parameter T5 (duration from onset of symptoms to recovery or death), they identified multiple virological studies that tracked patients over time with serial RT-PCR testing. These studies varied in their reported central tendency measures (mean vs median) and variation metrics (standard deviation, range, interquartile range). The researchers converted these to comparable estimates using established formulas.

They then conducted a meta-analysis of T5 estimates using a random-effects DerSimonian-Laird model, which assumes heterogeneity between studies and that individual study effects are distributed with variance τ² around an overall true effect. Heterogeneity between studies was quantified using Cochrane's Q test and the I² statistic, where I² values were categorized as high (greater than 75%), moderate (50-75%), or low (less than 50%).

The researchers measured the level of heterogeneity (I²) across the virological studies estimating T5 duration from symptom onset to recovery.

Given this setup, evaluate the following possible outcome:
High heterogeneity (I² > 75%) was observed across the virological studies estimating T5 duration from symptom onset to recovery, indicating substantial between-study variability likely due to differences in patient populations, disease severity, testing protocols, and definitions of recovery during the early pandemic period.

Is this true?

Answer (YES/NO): YES